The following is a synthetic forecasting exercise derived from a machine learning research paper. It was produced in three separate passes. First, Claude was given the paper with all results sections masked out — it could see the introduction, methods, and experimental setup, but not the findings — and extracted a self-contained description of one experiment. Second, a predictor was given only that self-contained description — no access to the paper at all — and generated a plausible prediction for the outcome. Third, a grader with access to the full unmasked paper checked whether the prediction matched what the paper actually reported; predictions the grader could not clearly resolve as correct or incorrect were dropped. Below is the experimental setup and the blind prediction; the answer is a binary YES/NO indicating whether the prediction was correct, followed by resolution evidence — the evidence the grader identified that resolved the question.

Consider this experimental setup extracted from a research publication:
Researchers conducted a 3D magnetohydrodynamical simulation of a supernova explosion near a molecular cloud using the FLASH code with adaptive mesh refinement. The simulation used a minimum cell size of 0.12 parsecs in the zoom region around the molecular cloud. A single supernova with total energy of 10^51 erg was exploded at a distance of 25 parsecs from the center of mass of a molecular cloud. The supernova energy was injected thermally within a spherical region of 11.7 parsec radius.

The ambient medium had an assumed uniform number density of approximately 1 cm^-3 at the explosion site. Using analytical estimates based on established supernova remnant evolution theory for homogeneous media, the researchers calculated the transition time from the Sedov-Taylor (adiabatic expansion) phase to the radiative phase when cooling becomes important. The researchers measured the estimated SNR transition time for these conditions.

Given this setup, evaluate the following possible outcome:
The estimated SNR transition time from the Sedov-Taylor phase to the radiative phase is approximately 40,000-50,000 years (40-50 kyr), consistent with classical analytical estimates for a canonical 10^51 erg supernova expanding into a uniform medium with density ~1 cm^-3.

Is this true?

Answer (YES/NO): YES